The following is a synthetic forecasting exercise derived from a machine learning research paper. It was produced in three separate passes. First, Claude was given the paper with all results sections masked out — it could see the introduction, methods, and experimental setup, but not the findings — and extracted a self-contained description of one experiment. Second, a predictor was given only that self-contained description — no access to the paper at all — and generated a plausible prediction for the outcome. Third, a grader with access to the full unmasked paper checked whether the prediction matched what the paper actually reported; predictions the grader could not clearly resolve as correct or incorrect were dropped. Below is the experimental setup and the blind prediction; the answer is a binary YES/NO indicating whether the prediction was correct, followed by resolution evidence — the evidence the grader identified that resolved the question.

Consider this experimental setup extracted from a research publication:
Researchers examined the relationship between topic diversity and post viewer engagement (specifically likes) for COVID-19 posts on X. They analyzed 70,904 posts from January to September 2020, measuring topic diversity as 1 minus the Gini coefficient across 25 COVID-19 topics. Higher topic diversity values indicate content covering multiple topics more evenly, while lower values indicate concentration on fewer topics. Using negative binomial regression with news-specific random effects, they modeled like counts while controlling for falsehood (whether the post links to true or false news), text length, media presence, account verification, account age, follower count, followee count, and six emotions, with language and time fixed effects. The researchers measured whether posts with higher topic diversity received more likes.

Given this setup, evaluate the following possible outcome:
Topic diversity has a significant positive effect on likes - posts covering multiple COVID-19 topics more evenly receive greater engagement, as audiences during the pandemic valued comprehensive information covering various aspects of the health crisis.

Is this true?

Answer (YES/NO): YES